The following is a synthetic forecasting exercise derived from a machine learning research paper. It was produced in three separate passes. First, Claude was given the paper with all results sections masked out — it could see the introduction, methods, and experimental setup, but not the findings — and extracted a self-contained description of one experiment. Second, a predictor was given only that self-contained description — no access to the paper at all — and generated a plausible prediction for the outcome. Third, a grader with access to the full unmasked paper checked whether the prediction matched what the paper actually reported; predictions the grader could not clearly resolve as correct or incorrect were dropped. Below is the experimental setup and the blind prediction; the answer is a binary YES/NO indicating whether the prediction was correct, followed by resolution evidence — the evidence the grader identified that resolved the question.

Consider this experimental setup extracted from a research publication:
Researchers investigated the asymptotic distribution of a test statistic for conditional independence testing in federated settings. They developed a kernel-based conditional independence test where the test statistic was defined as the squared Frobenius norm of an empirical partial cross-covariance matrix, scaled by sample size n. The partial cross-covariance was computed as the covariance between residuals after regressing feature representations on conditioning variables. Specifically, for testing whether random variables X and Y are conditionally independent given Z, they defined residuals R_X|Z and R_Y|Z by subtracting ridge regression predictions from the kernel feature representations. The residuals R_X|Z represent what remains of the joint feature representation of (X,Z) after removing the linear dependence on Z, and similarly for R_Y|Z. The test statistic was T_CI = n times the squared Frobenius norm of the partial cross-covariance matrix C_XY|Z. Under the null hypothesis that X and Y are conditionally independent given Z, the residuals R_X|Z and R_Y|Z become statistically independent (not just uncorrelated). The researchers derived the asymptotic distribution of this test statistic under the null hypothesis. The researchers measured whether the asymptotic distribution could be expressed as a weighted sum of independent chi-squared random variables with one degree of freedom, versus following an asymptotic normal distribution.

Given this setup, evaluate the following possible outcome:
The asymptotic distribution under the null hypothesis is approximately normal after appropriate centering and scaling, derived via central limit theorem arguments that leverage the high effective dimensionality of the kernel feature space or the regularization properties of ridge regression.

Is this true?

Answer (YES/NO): NO